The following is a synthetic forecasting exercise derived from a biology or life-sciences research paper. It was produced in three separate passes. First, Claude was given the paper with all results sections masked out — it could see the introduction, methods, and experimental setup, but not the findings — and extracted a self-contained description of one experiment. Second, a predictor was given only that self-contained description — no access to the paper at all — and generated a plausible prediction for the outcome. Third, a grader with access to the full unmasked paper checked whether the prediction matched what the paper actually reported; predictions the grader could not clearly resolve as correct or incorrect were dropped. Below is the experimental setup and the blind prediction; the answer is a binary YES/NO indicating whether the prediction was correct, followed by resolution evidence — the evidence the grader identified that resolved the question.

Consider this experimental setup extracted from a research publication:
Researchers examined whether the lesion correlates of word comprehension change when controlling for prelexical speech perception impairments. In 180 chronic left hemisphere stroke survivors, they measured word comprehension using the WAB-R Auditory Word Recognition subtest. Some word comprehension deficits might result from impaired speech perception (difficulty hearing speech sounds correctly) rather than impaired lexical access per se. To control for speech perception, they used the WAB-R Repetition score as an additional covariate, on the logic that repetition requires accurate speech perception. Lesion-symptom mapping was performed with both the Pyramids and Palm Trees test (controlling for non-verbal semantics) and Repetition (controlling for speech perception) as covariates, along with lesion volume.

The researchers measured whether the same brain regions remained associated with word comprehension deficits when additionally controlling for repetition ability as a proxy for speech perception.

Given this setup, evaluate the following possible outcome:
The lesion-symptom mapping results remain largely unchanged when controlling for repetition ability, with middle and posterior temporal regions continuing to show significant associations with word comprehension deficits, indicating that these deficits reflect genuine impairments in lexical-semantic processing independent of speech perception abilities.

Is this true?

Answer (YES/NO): NO